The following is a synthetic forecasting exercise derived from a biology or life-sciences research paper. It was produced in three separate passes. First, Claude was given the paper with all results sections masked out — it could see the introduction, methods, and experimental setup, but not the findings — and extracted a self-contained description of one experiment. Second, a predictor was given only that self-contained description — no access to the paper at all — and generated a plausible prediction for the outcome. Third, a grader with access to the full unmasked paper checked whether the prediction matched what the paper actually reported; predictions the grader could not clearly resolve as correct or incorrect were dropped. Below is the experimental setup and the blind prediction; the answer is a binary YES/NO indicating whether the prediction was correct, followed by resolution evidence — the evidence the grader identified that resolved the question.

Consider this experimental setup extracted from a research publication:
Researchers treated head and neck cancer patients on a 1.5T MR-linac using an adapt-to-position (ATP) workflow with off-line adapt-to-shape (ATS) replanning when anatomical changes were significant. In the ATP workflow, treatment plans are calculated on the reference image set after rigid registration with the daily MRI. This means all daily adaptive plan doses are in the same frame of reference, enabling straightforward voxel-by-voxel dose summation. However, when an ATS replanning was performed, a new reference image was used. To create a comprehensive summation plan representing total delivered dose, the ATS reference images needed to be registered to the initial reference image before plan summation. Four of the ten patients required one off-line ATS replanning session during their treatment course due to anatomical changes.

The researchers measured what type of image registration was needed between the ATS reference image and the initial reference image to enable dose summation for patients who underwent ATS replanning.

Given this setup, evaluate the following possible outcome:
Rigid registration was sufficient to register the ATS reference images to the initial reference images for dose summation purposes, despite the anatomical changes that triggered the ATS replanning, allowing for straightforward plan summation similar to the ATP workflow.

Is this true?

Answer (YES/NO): YES